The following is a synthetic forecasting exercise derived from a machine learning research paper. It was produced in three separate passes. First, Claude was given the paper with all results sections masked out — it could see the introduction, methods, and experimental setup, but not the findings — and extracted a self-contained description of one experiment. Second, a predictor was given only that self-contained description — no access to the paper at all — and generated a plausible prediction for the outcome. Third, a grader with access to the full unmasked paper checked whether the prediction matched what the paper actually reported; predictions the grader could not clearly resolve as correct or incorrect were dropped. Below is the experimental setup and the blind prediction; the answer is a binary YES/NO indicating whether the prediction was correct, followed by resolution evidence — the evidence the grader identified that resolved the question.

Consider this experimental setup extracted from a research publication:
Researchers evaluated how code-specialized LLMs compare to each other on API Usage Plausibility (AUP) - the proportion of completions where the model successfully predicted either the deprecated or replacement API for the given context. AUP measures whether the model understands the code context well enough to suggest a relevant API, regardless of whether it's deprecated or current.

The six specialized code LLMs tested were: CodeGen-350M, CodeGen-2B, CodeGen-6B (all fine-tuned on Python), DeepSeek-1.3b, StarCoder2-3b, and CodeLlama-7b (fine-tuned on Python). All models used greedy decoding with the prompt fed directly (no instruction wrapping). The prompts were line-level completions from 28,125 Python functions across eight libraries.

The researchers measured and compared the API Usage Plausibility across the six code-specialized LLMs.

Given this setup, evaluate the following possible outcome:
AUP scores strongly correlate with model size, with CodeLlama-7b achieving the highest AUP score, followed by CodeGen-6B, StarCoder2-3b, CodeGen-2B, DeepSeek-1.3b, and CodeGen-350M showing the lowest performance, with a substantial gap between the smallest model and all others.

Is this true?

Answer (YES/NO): NO